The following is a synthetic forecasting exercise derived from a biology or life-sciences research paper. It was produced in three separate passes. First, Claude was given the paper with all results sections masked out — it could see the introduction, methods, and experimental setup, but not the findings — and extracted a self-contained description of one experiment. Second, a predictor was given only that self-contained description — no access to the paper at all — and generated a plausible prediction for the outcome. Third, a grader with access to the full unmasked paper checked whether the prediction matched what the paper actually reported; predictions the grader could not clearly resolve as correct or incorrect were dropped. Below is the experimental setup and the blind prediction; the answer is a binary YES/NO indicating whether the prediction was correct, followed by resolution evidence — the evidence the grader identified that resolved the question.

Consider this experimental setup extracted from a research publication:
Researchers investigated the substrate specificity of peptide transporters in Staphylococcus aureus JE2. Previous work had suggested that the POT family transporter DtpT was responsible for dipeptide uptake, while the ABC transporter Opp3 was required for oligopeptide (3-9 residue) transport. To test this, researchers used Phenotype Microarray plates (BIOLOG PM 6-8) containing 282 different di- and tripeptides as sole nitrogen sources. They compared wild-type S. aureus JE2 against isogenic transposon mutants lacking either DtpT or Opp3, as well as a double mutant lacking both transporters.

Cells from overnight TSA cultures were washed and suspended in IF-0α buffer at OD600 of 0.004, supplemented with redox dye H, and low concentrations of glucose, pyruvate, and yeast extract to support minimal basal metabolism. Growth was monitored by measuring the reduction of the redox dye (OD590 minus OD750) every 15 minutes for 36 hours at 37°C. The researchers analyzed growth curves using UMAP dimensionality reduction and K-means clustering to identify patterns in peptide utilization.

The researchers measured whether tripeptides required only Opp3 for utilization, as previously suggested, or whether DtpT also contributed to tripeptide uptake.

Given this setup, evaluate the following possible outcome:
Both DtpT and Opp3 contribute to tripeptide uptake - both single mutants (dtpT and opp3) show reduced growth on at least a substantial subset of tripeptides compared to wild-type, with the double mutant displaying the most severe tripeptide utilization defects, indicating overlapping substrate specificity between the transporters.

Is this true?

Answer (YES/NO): NO